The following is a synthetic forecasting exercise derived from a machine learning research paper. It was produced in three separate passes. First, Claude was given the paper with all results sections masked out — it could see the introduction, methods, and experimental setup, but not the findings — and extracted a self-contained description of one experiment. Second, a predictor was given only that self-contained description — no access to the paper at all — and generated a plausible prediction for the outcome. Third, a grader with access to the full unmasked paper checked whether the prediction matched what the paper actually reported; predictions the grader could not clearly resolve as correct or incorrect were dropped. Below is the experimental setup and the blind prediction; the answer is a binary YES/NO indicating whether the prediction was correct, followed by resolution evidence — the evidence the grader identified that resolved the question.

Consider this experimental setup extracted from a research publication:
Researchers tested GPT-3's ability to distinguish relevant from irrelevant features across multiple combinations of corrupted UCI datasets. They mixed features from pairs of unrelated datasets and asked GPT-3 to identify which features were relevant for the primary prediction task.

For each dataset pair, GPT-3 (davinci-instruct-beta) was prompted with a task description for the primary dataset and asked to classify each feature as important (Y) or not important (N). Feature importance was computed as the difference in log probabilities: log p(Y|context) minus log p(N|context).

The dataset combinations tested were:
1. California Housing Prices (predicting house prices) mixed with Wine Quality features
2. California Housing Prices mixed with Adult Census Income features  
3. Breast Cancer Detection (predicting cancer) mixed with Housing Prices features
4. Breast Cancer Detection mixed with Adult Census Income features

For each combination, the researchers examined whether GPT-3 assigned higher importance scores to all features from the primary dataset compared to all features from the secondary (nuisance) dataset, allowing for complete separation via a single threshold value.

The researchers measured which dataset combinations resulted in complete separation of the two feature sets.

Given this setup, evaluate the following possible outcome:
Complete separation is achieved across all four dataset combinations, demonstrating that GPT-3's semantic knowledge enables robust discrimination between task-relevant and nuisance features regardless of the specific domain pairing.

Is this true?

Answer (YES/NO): NO